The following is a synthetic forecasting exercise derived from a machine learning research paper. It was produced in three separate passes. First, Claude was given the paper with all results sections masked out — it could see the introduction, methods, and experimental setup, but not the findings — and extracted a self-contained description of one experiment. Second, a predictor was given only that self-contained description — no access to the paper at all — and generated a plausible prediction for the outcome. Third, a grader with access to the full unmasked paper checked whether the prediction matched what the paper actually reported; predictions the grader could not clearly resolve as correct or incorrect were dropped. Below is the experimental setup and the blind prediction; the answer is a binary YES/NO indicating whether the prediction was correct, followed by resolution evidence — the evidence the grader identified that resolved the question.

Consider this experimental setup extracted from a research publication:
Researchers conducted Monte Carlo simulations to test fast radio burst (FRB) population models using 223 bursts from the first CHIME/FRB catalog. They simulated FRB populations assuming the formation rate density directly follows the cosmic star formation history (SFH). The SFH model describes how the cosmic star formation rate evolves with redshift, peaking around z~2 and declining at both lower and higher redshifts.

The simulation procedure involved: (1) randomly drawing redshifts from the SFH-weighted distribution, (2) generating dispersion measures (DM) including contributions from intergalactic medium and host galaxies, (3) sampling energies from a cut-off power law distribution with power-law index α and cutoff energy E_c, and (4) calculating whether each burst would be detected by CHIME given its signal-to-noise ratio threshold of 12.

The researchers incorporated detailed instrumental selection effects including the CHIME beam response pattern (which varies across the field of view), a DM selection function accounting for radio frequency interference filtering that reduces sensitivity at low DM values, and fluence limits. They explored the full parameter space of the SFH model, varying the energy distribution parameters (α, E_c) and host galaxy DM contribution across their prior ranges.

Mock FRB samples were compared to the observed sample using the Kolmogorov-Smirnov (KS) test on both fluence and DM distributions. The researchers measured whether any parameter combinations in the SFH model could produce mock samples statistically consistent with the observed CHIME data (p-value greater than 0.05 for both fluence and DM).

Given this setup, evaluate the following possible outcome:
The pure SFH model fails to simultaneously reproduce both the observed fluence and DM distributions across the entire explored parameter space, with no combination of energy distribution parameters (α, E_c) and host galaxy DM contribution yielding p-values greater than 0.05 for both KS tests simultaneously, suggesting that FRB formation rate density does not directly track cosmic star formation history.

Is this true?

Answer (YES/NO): NO